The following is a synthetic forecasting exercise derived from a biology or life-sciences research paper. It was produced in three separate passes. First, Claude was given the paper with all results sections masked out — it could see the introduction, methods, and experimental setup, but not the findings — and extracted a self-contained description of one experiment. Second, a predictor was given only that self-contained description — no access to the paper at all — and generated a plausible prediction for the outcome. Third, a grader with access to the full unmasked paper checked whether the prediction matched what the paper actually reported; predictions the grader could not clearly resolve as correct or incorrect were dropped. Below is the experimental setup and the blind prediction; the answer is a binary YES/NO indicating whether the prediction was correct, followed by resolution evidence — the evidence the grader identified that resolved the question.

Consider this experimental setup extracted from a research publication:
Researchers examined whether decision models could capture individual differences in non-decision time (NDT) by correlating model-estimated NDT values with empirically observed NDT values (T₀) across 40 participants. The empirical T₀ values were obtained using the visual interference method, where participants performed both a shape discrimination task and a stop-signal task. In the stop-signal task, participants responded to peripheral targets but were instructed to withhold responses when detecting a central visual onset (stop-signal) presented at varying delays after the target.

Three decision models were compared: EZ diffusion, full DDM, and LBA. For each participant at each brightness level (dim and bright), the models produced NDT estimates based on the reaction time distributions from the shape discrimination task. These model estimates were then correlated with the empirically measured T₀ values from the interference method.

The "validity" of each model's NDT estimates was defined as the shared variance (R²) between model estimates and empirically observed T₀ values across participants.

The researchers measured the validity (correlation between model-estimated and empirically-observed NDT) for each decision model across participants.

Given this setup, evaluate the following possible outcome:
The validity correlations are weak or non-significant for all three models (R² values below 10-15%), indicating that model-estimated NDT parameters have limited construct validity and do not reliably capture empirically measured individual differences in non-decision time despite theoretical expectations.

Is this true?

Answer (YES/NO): YES